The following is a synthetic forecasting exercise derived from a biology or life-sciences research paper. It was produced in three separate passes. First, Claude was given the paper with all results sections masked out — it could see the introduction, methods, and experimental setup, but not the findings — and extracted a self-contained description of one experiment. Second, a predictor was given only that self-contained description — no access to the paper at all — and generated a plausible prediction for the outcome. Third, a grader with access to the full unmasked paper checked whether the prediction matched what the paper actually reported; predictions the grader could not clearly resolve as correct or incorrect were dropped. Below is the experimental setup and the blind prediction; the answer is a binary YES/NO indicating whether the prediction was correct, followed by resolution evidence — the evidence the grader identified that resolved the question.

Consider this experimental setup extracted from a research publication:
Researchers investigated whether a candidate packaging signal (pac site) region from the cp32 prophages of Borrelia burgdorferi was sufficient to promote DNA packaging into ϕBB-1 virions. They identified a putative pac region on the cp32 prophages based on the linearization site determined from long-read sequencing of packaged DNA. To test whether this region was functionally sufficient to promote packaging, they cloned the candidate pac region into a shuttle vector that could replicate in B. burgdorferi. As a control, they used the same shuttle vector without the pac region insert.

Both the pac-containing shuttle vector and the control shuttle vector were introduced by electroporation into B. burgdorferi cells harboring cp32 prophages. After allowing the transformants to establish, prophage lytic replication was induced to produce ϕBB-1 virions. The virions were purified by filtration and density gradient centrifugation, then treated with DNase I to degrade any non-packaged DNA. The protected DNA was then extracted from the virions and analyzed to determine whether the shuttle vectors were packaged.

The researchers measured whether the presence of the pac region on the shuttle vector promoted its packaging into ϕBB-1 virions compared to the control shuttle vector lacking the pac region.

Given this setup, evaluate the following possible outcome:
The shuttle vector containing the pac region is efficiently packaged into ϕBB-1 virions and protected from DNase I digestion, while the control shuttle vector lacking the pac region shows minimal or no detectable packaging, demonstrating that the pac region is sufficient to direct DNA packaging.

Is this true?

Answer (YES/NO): YES